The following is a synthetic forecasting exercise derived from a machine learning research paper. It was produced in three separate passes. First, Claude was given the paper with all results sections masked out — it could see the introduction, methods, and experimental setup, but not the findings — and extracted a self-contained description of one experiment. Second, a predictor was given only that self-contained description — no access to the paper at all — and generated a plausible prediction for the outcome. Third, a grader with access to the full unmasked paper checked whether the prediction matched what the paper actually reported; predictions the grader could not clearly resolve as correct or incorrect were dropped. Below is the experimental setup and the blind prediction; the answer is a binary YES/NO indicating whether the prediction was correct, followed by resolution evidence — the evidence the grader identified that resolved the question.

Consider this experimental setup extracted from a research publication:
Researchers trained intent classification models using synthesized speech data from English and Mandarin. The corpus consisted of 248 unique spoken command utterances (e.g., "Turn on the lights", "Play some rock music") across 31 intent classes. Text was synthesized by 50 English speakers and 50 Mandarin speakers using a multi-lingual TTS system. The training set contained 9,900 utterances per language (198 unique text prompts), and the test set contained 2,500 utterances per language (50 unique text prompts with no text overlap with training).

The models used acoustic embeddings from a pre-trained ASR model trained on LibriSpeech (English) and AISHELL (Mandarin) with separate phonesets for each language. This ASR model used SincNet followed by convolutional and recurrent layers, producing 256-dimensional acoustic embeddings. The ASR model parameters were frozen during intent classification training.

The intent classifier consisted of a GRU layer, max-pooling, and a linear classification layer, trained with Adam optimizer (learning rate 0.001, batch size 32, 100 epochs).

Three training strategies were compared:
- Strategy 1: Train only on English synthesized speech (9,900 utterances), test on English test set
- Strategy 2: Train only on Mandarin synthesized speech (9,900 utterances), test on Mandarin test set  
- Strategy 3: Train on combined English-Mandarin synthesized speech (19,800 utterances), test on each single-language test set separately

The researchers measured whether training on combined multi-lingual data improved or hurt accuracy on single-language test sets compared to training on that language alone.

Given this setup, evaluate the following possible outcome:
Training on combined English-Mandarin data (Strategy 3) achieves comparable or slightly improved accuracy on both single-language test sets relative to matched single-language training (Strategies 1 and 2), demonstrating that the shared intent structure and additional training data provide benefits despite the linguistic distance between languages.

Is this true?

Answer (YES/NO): NO